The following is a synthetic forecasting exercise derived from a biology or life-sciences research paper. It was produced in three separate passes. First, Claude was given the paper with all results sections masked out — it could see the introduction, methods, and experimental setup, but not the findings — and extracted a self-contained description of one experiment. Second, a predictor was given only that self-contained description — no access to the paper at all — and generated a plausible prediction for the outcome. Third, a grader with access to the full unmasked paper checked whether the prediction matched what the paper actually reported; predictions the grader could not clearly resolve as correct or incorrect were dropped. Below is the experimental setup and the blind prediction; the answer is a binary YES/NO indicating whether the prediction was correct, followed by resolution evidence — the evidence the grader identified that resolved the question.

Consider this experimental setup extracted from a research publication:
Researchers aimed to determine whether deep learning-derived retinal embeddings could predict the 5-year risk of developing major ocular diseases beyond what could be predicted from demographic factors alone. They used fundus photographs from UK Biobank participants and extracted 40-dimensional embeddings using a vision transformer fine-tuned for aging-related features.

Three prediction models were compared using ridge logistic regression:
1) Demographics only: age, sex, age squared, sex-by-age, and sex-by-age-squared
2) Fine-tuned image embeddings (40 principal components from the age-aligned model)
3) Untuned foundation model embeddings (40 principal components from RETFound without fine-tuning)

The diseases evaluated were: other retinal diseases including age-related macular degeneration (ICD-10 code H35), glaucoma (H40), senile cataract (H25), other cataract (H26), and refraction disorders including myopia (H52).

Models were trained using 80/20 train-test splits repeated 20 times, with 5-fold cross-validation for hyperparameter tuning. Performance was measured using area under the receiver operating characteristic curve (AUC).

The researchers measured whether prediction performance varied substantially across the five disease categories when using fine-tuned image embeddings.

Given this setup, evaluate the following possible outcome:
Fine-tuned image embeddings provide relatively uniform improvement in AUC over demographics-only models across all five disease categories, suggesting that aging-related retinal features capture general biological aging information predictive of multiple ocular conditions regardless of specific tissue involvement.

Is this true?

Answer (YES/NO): NO